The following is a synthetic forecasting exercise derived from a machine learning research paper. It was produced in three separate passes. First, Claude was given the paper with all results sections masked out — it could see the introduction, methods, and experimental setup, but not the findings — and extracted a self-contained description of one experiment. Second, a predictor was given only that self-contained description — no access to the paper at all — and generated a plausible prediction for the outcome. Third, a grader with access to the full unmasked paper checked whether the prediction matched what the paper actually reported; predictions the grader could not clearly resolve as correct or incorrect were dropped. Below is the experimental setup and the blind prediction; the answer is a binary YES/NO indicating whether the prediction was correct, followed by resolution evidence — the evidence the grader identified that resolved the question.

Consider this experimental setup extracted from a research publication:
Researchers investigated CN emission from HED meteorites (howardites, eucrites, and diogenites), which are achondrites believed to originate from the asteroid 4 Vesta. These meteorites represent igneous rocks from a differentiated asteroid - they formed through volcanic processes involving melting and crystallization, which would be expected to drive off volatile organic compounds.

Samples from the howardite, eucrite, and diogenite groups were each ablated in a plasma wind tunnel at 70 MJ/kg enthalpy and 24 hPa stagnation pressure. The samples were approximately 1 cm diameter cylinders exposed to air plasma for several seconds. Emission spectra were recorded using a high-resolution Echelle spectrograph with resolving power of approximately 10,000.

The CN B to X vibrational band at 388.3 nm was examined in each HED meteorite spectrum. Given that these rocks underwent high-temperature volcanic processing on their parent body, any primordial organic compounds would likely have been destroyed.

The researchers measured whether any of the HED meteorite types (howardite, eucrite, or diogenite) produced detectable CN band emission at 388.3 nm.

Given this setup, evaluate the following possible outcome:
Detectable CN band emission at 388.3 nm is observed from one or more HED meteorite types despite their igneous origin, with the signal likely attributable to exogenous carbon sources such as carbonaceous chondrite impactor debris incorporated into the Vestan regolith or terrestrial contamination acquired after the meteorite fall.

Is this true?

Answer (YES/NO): NO